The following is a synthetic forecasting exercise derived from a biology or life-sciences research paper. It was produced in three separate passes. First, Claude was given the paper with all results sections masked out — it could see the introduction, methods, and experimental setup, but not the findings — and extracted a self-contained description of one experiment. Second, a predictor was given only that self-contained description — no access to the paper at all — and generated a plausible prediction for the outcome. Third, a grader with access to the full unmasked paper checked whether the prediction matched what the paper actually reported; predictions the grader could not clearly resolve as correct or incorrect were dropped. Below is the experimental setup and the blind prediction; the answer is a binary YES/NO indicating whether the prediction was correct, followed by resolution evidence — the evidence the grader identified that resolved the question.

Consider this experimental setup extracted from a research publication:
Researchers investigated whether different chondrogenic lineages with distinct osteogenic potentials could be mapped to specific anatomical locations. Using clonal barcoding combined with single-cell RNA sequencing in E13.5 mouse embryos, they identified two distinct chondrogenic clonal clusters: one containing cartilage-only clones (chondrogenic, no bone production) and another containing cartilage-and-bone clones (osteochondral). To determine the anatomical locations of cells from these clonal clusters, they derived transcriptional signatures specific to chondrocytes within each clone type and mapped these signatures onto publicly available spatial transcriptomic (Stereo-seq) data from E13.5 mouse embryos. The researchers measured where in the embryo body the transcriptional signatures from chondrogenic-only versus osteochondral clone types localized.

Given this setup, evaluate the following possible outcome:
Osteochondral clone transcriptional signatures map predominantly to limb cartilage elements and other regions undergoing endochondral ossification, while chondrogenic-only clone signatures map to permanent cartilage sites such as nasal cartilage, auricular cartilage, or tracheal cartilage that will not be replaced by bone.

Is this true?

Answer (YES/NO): NO